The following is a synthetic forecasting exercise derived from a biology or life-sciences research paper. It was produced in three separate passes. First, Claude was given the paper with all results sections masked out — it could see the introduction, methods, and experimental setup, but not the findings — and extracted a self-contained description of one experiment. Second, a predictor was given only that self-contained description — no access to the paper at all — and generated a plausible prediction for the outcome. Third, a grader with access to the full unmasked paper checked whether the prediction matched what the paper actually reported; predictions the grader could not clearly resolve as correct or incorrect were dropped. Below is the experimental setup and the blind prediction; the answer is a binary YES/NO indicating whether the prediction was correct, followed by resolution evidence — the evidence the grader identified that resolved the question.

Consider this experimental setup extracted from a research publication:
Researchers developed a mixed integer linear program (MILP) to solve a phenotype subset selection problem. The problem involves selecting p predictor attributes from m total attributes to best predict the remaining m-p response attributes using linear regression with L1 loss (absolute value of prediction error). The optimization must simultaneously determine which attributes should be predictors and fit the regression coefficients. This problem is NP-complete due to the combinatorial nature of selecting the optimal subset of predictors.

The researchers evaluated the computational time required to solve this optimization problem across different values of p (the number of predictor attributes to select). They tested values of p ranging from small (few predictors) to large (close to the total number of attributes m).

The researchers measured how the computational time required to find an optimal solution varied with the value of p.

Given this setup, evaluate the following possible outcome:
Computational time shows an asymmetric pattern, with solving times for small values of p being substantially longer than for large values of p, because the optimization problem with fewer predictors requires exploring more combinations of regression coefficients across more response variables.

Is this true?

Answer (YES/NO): YES